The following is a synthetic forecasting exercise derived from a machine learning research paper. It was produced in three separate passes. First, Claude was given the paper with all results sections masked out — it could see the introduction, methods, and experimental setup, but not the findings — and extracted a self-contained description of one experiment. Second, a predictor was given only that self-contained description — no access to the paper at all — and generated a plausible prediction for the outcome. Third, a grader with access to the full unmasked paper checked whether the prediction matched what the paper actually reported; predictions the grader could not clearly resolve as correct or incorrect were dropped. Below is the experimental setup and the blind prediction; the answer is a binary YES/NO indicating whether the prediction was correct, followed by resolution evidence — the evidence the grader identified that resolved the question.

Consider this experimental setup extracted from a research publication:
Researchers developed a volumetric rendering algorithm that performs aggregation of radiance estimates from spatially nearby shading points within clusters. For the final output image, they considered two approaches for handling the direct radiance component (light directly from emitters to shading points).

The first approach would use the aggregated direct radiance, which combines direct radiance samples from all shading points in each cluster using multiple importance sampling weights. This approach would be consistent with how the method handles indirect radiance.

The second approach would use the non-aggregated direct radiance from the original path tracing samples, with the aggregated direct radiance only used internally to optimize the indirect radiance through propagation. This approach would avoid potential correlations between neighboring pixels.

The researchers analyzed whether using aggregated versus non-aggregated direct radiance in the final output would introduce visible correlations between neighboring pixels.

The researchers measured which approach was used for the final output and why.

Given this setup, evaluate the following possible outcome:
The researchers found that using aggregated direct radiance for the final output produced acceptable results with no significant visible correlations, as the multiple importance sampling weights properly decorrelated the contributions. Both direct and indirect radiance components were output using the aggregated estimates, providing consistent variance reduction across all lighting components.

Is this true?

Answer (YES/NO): NO